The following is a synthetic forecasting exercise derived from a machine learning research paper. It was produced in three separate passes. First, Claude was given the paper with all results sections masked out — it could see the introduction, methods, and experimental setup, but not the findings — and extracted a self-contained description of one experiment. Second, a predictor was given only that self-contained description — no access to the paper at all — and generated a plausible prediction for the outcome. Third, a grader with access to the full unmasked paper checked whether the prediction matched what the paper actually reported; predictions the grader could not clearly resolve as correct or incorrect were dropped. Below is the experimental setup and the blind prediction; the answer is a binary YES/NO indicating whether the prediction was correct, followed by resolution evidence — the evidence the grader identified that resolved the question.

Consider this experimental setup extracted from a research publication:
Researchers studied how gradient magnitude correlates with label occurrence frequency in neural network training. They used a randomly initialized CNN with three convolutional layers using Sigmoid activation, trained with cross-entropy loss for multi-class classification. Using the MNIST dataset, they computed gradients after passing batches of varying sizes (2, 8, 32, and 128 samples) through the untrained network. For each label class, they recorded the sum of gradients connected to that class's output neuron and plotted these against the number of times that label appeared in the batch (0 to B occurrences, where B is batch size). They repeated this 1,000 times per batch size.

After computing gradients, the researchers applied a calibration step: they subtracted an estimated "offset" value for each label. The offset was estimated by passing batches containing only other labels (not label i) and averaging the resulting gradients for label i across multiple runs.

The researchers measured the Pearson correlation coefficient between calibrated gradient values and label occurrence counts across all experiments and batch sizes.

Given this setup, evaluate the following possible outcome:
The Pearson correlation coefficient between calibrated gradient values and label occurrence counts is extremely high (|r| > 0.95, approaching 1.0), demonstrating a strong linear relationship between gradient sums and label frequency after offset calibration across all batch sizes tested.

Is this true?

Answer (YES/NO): YES